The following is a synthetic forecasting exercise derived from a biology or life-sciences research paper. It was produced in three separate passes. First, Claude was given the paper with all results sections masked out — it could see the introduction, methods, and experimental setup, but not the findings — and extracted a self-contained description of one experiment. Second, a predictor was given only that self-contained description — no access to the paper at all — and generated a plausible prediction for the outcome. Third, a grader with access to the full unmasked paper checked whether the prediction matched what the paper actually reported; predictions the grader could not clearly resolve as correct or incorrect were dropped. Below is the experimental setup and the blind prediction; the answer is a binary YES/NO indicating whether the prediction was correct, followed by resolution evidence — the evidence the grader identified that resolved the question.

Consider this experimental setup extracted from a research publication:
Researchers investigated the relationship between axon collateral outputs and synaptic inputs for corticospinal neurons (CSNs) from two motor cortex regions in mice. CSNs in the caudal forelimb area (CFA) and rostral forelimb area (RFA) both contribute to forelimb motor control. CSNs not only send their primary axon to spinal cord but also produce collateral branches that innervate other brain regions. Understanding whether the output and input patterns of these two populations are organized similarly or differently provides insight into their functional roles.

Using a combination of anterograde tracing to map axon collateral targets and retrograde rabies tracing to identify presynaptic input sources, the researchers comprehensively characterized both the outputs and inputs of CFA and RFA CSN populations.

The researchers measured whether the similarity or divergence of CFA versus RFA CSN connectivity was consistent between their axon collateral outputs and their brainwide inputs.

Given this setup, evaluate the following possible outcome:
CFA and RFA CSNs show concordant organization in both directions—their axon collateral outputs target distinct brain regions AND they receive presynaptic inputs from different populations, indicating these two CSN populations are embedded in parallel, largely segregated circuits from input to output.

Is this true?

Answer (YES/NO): NO